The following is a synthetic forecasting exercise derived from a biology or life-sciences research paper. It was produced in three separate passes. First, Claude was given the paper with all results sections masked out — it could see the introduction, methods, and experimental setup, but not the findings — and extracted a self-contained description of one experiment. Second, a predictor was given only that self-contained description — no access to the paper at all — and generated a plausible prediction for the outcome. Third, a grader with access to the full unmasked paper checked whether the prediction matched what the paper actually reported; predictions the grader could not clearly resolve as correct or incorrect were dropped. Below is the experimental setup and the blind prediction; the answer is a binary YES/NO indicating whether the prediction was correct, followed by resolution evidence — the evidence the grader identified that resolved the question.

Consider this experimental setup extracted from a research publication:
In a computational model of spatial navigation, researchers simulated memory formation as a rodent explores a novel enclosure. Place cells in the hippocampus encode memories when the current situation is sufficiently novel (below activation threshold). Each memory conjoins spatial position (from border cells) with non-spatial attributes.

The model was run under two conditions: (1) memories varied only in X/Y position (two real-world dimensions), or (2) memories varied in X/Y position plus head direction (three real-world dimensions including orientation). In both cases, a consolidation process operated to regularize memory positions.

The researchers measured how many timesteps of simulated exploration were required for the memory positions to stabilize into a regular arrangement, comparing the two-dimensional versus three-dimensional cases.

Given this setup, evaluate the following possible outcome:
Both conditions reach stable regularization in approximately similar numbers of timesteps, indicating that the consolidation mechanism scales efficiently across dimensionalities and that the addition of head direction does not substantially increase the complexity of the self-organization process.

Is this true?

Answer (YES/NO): NO